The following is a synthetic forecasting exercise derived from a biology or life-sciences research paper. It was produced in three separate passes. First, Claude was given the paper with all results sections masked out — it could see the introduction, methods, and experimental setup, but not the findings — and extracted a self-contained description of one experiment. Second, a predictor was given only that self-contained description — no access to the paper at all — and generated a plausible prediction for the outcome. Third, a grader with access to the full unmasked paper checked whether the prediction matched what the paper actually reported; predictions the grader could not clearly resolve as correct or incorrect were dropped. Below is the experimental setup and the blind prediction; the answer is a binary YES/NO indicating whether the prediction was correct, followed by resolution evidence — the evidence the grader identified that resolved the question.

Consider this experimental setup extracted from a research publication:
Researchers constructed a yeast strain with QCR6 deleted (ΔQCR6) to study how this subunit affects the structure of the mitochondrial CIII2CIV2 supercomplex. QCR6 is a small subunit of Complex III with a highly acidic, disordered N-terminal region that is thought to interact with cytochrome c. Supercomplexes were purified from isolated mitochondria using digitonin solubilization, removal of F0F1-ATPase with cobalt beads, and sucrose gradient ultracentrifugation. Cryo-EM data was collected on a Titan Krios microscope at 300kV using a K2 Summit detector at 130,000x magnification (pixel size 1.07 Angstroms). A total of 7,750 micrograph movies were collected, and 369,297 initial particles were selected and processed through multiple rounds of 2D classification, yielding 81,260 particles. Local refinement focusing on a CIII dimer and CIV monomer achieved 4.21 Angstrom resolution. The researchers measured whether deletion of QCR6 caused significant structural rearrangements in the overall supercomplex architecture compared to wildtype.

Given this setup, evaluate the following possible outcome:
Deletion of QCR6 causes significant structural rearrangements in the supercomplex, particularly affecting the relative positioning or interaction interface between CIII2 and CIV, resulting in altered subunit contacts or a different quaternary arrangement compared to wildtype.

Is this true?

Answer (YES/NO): YES